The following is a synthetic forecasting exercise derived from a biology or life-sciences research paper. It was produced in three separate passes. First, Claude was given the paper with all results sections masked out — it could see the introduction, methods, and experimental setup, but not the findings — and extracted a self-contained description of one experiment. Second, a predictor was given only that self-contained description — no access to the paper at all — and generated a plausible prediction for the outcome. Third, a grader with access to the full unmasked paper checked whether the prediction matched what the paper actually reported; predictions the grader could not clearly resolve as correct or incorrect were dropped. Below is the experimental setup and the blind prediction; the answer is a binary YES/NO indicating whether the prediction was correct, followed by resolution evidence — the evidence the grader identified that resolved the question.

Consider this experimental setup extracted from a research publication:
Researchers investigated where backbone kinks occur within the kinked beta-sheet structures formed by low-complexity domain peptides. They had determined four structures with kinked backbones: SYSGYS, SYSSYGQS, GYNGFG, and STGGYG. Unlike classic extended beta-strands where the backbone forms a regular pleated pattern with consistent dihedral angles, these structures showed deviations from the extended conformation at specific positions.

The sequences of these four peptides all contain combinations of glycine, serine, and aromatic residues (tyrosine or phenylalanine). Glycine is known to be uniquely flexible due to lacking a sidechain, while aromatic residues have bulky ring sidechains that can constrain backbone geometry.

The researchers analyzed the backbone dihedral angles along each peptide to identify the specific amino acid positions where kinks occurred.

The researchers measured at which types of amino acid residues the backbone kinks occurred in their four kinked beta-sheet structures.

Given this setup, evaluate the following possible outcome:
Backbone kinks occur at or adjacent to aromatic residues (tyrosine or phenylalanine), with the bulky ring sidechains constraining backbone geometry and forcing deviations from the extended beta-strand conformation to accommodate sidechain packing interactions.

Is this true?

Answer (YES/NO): YES